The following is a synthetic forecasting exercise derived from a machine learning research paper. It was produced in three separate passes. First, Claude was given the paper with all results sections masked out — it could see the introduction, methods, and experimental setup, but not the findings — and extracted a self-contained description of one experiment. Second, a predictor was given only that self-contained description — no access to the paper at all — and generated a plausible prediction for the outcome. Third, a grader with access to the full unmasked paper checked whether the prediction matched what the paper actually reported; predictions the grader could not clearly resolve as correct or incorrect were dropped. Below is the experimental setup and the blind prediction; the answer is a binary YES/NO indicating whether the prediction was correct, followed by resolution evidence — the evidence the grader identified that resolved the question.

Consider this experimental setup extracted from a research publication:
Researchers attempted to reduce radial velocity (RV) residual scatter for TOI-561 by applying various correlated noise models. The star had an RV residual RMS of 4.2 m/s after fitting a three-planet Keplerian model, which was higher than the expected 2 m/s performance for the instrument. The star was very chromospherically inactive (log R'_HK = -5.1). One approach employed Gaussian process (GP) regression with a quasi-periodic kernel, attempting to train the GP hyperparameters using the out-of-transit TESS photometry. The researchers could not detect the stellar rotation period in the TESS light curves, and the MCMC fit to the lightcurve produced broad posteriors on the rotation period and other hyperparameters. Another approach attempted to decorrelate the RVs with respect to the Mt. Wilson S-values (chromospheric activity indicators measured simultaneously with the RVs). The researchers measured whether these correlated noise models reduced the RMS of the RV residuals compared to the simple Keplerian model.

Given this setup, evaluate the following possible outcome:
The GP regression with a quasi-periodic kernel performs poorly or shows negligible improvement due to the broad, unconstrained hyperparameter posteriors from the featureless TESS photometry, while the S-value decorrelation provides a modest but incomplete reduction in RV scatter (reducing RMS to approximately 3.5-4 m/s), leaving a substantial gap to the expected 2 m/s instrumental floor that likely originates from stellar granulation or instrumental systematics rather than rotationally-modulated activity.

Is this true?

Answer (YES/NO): NO